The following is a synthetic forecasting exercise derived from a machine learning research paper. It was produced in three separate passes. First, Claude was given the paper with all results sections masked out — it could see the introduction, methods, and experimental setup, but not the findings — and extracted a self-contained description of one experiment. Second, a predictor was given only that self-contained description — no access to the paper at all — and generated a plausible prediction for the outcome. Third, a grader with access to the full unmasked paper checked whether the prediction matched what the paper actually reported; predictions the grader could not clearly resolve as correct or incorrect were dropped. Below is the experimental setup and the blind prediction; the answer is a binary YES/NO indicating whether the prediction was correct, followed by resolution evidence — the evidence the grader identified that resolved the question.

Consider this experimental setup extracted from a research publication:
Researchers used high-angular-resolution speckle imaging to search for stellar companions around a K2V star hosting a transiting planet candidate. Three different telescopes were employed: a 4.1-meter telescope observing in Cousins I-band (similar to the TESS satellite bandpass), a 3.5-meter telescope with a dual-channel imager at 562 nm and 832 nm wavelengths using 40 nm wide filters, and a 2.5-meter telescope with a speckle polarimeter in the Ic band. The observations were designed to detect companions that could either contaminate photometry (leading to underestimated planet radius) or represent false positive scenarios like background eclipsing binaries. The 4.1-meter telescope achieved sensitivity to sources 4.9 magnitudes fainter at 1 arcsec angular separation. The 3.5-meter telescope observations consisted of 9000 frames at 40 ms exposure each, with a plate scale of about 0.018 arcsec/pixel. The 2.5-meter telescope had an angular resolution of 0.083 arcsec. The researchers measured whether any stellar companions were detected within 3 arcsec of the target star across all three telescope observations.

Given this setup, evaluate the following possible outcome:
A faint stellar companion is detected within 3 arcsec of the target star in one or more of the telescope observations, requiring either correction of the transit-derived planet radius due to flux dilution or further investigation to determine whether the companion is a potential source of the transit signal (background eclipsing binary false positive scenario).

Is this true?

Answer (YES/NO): NO